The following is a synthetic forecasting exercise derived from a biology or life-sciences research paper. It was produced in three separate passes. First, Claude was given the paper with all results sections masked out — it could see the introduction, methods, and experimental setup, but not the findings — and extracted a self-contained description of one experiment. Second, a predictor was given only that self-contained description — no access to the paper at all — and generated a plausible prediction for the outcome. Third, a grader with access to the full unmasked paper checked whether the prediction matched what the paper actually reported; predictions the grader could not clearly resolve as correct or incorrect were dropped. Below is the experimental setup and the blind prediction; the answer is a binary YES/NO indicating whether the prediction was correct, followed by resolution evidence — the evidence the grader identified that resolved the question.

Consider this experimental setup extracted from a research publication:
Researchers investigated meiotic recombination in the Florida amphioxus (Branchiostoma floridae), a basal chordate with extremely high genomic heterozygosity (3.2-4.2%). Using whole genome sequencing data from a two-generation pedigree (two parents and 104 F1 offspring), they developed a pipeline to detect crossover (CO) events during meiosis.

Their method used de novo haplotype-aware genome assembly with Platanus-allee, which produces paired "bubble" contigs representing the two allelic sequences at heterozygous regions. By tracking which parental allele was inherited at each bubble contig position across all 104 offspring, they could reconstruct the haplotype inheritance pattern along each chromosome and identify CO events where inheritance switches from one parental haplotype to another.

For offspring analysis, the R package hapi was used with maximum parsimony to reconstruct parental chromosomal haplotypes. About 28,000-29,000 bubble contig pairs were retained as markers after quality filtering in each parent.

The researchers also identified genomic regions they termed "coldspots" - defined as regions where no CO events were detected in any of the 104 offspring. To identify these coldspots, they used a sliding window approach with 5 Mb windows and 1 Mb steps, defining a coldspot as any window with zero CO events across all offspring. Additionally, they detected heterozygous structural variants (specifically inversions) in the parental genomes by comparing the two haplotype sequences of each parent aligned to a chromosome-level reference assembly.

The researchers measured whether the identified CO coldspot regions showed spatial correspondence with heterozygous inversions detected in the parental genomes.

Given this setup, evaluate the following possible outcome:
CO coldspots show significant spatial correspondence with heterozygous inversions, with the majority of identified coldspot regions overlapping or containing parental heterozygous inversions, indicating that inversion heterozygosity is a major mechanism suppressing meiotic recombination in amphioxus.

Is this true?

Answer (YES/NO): NO